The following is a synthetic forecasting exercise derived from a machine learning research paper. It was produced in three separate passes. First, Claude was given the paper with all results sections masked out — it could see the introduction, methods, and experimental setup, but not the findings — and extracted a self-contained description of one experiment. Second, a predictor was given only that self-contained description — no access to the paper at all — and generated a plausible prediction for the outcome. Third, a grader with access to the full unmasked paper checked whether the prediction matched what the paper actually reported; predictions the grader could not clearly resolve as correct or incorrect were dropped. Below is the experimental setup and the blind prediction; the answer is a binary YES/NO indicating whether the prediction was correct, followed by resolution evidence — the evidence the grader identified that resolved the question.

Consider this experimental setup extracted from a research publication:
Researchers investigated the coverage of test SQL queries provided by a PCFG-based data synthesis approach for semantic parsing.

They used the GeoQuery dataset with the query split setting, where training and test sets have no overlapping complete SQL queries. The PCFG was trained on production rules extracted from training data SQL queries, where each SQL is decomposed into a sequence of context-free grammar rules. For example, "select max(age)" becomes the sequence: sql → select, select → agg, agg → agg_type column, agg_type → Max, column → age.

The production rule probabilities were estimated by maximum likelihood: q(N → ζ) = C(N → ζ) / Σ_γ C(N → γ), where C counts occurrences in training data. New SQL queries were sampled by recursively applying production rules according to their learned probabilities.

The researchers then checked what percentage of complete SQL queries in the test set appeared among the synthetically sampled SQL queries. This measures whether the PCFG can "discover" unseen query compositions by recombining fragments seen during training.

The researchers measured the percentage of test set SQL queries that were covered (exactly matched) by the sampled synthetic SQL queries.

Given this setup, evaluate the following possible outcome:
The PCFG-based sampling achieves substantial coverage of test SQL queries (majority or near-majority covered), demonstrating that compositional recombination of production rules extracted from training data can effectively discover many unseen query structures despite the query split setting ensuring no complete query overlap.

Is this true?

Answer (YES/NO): NO